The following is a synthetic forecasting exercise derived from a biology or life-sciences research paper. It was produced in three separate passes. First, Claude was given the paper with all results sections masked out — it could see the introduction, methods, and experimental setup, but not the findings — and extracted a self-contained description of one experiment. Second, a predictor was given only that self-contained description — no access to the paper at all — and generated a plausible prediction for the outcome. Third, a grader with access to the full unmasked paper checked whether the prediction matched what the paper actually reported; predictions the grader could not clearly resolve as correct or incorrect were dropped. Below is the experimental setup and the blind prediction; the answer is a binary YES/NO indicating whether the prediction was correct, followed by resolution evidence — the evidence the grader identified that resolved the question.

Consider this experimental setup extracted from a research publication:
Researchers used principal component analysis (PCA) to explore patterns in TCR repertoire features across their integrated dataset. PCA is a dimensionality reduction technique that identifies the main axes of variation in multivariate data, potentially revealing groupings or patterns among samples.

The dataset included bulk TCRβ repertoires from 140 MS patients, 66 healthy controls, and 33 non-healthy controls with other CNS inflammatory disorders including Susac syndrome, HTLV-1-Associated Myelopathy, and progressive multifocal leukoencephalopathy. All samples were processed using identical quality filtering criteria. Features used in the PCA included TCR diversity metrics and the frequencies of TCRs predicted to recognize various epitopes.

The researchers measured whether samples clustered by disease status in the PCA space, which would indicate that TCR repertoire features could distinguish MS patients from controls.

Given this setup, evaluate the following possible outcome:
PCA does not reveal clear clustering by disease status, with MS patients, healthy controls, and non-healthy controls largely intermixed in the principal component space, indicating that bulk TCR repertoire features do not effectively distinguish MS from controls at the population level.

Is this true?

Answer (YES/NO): YES